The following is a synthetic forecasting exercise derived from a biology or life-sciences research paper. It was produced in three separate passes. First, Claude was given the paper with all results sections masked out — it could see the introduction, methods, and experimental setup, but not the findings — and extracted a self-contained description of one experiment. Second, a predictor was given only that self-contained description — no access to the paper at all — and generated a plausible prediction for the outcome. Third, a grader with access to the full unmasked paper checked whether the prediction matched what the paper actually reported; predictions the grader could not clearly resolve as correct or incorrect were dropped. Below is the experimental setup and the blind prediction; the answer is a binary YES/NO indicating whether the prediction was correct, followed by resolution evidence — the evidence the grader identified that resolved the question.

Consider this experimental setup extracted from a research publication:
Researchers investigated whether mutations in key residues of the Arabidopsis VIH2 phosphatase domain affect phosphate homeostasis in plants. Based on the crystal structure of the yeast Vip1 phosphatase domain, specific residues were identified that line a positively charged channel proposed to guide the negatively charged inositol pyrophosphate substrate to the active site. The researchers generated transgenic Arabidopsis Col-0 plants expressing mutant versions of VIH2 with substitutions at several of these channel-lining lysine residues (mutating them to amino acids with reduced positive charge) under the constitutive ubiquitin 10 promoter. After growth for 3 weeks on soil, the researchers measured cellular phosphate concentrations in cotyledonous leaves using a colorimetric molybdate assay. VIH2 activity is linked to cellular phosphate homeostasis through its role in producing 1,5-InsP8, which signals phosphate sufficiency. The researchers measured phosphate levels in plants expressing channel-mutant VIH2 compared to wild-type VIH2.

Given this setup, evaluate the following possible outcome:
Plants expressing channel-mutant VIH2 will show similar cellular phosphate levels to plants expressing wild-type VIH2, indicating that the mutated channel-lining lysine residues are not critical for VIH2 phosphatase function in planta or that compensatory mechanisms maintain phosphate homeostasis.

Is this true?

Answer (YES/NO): NO